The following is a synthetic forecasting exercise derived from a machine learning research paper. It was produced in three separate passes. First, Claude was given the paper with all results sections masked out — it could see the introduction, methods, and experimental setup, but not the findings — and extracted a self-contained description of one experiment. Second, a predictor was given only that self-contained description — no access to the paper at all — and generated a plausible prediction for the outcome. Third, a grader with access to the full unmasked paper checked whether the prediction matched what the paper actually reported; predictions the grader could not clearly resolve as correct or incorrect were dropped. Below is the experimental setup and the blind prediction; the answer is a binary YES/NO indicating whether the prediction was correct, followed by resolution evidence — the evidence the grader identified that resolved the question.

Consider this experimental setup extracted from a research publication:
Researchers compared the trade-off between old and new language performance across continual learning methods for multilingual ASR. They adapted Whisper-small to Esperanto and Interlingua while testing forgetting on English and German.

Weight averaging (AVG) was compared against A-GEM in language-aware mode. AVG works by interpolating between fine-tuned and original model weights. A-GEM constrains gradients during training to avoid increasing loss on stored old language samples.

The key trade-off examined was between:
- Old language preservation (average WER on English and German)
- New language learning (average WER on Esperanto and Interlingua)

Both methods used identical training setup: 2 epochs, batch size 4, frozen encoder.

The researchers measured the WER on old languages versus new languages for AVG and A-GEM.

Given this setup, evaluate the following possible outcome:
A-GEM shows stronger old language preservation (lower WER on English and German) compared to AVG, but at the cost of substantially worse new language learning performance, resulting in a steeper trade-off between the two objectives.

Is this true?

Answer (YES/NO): NO